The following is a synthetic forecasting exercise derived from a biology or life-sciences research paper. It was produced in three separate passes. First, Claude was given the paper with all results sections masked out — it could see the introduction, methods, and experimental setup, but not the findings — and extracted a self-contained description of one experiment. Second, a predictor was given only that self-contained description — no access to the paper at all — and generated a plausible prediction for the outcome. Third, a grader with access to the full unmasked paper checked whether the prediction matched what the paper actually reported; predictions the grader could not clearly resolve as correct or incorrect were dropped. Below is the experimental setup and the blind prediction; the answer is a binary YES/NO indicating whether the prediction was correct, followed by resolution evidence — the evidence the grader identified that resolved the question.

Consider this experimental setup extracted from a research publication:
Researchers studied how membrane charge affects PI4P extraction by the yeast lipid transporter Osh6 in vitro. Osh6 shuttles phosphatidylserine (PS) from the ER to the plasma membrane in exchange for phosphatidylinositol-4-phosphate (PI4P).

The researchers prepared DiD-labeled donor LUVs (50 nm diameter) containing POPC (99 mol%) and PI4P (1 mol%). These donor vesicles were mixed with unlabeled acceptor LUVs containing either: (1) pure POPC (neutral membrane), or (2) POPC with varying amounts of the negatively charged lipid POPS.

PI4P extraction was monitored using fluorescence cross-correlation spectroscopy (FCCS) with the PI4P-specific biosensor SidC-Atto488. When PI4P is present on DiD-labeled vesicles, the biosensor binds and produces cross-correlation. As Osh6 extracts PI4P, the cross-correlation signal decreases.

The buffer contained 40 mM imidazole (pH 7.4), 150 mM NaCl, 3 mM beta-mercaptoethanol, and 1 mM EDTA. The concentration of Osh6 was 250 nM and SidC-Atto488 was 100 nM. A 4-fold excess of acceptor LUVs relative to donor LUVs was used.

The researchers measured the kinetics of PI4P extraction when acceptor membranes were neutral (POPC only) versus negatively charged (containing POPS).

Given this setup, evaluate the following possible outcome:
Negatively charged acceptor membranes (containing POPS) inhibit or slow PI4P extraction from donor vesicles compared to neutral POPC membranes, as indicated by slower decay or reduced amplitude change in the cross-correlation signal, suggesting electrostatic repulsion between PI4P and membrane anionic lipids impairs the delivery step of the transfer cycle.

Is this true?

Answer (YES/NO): NO